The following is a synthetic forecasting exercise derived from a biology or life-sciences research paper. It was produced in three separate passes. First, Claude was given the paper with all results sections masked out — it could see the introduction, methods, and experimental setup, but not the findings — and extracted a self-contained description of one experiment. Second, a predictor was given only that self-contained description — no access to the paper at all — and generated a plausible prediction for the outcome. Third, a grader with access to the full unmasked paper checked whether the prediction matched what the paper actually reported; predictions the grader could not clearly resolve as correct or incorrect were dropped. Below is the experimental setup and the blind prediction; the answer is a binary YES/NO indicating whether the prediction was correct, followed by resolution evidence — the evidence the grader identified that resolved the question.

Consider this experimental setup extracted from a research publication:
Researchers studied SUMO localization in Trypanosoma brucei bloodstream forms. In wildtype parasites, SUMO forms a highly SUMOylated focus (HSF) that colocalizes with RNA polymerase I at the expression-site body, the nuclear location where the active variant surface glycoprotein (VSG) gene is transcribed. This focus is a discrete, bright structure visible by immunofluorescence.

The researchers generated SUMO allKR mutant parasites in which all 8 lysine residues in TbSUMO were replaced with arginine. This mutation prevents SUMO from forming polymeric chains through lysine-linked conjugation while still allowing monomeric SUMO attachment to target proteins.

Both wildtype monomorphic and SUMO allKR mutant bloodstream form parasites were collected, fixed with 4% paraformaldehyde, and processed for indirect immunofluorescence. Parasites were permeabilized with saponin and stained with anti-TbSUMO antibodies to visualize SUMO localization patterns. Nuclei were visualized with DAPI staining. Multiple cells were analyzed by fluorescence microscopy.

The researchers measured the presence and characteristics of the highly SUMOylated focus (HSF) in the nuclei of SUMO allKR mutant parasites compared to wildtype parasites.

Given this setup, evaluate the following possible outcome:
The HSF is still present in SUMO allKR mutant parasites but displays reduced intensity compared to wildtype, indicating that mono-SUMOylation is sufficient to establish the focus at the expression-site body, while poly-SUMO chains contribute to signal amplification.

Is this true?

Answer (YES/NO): NO